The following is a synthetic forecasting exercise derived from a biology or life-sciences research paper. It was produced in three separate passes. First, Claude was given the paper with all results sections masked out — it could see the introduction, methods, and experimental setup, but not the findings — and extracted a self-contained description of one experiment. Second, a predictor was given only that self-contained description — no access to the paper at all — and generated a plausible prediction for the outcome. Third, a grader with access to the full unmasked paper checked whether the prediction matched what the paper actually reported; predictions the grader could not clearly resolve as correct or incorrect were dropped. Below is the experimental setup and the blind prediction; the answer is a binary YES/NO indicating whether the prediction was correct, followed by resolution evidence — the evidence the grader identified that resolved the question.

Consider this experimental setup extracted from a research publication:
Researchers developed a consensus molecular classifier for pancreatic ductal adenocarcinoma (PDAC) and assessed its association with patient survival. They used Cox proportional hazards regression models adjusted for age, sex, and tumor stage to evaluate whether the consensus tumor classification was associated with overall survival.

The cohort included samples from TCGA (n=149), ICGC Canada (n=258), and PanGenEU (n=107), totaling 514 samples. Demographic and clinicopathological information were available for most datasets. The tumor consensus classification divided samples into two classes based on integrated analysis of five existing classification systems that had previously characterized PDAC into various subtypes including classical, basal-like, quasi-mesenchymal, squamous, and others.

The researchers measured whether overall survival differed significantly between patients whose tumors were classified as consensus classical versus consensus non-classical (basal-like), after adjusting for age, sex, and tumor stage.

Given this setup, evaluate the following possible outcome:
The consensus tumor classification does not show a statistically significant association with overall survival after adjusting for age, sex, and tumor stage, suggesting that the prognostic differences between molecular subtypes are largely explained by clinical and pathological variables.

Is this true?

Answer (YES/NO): NO